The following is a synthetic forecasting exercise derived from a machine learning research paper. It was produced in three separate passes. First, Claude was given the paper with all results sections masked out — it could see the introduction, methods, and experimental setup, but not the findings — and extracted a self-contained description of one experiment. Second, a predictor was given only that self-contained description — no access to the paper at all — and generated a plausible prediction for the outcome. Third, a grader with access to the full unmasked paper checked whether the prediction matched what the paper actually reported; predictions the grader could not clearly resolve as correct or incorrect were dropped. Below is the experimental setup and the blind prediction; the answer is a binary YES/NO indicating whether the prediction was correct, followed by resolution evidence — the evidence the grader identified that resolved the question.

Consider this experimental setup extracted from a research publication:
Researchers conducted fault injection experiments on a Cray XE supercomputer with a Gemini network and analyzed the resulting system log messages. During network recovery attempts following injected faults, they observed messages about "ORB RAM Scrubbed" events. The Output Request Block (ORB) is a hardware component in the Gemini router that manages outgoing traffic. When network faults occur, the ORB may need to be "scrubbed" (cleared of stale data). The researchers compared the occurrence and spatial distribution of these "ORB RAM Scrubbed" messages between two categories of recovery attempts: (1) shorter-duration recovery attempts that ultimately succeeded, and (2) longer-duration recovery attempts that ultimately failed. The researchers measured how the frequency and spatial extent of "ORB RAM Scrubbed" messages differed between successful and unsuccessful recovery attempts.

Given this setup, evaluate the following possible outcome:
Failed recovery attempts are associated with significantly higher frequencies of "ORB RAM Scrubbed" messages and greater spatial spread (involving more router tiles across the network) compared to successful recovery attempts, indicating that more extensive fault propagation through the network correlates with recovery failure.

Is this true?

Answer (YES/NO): YES